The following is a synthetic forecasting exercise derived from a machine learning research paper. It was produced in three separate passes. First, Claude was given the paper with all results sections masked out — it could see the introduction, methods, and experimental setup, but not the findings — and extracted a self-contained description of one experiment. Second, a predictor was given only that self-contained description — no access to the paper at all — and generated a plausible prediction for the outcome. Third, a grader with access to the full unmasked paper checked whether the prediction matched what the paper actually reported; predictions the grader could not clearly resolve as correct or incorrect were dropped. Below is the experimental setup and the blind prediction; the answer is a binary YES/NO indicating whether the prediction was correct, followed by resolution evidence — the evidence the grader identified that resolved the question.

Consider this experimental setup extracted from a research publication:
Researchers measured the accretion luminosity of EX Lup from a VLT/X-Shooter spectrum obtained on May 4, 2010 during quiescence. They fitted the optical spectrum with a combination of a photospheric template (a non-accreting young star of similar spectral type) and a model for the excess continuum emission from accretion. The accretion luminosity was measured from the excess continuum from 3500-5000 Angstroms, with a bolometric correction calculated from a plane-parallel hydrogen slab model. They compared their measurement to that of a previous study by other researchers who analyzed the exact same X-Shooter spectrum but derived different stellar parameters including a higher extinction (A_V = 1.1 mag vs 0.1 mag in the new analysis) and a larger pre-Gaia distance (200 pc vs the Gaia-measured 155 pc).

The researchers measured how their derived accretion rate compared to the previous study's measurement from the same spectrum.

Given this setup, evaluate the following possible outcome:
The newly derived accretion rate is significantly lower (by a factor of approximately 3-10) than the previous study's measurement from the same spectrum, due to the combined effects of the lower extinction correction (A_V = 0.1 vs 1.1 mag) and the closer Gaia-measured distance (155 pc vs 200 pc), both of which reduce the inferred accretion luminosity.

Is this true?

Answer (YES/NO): NO